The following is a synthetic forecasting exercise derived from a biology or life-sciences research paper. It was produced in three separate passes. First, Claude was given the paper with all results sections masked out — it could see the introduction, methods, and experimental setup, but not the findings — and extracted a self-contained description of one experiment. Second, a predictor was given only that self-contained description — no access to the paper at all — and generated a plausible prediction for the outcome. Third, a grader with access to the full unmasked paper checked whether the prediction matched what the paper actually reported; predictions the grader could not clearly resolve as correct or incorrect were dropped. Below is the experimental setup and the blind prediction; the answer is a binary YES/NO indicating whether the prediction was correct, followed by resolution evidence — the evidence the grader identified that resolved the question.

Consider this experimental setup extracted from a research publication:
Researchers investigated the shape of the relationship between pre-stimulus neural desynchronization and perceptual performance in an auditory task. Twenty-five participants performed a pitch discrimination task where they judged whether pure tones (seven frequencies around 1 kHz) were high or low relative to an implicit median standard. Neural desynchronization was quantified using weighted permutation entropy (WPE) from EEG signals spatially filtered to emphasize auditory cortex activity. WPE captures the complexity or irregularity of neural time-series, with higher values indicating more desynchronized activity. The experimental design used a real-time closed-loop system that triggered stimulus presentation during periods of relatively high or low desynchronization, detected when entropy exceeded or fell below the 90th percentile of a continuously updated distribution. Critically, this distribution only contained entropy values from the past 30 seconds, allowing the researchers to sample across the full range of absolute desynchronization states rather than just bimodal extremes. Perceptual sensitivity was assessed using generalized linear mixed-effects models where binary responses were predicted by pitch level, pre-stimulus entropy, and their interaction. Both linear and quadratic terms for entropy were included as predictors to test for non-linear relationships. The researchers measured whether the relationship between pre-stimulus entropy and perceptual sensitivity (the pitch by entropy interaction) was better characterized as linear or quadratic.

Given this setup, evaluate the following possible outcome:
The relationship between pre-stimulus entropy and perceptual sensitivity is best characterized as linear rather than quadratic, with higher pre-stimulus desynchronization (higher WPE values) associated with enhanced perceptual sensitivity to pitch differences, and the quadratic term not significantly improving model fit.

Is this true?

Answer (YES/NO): NO